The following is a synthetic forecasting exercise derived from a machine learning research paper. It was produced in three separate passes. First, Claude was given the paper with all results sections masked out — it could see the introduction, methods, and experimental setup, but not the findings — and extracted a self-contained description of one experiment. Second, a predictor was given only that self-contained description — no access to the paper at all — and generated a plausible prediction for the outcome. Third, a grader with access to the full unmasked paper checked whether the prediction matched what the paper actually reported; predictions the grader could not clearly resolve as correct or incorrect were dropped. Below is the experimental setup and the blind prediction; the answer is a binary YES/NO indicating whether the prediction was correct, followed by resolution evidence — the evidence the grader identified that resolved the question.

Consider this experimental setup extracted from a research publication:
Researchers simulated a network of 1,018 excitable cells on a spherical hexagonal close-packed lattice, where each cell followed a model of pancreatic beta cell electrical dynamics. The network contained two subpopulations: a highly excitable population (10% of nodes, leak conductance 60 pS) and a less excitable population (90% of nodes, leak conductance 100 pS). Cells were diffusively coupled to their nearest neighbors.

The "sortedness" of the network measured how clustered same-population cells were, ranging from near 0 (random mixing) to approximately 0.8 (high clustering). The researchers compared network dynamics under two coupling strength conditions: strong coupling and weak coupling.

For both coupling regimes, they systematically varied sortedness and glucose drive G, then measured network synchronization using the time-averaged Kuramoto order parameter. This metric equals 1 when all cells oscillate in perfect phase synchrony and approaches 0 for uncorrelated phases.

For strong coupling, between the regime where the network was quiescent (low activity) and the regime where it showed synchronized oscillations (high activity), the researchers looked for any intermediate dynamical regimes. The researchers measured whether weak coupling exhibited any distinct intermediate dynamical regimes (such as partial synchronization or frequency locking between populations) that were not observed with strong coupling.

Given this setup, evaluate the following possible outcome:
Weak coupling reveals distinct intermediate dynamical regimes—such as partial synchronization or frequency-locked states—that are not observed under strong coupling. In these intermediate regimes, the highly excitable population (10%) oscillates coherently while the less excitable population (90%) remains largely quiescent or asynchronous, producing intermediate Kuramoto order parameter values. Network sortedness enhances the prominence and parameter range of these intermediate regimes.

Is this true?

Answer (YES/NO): NO